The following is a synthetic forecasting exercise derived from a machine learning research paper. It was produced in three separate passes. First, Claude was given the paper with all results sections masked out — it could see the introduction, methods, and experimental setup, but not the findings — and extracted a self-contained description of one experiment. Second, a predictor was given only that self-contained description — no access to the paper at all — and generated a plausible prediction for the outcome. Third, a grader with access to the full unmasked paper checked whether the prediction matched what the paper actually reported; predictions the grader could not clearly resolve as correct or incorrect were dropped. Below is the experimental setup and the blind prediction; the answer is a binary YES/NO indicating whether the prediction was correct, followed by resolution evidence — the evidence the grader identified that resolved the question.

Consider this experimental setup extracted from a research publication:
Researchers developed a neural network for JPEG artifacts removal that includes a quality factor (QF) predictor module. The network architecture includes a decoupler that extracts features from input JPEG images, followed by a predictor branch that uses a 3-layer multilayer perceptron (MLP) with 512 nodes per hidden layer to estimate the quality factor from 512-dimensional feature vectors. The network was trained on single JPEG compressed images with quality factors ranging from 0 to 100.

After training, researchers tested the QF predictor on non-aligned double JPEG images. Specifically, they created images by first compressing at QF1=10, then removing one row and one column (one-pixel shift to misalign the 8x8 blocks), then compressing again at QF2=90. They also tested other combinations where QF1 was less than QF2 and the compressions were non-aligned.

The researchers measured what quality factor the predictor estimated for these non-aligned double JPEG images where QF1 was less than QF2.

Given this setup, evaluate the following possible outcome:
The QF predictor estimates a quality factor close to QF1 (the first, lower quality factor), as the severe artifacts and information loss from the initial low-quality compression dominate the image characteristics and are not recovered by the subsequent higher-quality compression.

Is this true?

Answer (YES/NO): NO